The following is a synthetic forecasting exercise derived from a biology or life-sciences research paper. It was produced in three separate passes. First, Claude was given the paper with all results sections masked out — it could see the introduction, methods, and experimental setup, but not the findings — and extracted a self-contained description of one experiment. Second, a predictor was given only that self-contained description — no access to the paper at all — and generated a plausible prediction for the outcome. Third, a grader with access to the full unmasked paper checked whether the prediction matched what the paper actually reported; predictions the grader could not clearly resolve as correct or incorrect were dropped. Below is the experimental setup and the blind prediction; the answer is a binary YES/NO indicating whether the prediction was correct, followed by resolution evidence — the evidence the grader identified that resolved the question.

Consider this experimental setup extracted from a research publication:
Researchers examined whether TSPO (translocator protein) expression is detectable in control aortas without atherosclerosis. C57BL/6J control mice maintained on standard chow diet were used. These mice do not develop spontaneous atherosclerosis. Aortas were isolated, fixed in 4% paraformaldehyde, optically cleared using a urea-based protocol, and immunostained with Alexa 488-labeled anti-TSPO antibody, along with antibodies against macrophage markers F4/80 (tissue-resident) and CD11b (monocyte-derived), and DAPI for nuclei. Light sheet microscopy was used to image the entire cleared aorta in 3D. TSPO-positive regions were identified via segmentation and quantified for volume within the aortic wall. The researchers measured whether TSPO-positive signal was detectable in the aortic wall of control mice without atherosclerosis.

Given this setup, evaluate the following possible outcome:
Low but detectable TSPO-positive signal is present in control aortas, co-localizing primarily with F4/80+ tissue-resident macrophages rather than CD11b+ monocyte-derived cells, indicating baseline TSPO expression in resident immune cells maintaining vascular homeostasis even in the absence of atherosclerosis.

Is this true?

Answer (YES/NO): NO